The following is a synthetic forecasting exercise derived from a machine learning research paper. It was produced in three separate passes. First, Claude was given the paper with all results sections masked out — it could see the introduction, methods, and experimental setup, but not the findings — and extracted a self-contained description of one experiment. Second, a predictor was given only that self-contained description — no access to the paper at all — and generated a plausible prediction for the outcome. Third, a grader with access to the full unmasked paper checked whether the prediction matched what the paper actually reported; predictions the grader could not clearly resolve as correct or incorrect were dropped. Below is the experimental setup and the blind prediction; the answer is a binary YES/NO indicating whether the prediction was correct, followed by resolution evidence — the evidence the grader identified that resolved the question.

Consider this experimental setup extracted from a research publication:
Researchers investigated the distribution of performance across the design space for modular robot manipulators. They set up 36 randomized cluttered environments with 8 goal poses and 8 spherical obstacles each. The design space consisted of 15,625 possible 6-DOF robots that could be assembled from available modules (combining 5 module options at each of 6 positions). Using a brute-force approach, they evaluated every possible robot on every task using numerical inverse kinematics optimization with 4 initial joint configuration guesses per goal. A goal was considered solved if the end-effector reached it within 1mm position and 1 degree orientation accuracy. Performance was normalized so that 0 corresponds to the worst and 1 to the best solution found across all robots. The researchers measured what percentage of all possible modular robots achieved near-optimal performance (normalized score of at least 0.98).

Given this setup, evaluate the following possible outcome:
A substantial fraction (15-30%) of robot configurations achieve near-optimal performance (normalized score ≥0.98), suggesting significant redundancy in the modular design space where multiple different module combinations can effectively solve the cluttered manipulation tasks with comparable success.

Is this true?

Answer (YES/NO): NO